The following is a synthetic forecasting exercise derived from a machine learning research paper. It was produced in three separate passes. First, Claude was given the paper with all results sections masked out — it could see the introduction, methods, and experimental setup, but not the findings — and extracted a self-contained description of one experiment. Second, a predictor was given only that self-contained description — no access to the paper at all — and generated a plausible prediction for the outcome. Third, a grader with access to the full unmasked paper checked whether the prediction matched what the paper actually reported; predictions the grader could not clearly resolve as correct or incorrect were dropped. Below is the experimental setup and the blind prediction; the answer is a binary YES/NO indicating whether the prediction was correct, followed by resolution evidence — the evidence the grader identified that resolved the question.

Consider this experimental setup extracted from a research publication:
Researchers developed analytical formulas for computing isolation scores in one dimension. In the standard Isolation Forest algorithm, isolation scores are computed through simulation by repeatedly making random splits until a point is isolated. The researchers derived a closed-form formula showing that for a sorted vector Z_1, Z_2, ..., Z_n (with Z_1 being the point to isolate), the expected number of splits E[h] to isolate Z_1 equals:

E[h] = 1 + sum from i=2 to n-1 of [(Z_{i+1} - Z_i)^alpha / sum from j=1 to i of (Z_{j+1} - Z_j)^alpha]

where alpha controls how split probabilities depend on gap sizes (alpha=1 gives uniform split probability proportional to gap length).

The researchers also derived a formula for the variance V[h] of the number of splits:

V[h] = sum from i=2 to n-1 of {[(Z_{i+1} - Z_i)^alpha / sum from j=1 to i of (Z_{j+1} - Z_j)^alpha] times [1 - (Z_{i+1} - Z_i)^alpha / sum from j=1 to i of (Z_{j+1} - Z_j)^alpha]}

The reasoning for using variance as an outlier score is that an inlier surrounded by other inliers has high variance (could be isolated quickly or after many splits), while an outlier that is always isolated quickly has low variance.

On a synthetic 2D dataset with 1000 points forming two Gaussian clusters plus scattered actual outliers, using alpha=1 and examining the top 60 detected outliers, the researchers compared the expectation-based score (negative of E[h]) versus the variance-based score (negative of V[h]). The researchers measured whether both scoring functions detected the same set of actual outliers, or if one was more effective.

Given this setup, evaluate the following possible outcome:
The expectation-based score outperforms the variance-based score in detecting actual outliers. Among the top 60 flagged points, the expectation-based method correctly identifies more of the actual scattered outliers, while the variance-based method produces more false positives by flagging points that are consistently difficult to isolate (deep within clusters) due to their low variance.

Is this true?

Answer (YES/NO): NO